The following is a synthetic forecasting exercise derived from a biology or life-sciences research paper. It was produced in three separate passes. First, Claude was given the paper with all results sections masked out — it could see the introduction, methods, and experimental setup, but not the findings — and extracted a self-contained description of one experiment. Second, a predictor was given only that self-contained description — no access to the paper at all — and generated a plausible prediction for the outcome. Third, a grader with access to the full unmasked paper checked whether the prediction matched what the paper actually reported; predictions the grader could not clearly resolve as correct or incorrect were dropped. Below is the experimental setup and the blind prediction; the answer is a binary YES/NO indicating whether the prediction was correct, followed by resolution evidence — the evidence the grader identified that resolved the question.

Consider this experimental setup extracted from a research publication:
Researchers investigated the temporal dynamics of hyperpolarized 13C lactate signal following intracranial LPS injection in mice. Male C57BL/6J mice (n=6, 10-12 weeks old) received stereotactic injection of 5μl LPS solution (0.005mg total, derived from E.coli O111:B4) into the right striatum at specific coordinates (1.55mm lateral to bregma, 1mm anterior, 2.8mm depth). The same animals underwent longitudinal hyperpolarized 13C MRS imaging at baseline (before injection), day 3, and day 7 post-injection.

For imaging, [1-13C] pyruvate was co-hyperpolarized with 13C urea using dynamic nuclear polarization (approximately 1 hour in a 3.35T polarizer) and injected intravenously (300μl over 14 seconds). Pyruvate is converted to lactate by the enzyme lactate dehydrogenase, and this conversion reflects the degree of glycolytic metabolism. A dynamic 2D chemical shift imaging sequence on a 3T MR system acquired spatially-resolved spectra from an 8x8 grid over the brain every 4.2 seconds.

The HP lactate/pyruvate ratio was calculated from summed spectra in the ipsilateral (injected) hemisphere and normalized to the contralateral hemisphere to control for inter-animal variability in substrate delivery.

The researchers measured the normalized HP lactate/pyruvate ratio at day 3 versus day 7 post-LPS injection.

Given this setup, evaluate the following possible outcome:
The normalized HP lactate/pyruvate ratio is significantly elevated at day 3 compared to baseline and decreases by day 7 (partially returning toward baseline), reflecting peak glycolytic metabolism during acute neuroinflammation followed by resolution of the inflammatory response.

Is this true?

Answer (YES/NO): NO